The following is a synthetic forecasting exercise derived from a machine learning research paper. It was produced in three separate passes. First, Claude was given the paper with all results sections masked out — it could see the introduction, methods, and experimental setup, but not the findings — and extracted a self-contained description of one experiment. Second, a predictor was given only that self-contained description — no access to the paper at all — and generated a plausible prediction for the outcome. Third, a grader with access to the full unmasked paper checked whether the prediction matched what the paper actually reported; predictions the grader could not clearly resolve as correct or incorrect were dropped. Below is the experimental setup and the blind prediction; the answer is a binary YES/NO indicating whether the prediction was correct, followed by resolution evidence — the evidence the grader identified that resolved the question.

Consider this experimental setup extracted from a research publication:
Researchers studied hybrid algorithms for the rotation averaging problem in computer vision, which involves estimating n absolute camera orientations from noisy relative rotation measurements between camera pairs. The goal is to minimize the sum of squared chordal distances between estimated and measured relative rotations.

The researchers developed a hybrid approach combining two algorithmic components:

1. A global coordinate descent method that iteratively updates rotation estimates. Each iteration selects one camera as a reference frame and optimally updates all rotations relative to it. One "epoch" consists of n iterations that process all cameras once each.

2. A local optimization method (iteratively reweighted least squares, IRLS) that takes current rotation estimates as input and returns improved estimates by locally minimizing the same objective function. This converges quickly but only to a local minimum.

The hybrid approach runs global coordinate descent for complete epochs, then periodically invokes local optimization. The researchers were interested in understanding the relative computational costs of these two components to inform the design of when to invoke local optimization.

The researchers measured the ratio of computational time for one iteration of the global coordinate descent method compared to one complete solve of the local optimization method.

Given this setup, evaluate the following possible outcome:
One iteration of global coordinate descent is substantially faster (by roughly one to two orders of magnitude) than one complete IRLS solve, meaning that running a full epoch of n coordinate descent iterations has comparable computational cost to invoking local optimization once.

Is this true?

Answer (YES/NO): NO